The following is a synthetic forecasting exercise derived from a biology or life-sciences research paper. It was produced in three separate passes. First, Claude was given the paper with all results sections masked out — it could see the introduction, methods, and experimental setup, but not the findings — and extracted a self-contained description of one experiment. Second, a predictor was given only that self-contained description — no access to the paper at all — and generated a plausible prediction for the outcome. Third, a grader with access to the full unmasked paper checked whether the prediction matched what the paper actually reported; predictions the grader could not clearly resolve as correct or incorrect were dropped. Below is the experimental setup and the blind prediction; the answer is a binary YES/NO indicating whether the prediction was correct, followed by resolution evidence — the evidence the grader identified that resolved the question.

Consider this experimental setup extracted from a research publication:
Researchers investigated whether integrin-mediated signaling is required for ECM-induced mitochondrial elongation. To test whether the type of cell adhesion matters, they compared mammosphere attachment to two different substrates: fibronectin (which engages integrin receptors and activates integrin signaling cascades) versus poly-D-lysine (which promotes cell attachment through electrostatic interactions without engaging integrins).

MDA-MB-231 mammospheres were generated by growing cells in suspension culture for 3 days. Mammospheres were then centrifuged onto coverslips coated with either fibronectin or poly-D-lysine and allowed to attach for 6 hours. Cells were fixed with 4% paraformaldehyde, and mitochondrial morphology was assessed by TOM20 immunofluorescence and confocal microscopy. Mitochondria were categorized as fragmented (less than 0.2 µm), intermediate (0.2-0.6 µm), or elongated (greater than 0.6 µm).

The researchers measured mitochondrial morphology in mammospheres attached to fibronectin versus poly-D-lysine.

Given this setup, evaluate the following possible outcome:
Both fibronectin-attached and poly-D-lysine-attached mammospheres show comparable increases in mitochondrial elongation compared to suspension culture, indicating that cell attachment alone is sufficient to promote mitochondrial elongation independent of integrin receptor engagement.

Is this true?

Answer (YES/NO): NO